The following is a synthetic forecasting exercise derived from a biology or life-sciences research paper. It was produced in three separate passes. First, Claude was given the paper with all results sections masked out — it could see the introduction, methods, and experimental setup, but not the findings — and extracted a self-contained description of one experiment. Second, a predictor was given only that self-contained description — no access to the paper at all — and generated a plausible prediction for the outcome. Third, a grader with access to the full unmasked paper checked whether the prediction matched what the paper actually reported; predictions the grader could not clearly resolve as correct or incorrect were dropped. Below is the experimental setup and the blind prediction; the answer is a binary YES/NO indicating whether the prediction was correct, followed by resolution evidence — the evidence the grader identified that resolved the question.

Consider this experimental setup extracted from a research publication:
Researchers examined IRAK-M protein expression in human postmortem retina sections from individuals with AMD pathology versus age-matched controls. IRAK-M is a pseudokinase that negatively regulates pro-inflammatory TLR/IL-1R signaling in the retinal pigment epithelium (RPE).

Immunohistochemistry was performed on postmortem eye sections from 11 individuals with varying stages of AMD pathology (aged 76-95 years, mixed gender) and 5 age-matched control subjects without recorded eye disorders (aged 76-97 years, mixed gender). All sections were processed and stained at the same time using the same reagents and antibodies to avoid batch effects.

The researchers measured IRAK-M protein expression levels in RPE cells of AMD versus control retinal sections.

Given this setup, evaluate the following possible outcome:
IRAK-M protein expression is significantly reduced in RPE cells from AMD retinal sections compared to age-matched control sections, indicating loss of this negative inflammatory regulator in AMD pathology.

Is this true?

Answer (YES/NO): YES